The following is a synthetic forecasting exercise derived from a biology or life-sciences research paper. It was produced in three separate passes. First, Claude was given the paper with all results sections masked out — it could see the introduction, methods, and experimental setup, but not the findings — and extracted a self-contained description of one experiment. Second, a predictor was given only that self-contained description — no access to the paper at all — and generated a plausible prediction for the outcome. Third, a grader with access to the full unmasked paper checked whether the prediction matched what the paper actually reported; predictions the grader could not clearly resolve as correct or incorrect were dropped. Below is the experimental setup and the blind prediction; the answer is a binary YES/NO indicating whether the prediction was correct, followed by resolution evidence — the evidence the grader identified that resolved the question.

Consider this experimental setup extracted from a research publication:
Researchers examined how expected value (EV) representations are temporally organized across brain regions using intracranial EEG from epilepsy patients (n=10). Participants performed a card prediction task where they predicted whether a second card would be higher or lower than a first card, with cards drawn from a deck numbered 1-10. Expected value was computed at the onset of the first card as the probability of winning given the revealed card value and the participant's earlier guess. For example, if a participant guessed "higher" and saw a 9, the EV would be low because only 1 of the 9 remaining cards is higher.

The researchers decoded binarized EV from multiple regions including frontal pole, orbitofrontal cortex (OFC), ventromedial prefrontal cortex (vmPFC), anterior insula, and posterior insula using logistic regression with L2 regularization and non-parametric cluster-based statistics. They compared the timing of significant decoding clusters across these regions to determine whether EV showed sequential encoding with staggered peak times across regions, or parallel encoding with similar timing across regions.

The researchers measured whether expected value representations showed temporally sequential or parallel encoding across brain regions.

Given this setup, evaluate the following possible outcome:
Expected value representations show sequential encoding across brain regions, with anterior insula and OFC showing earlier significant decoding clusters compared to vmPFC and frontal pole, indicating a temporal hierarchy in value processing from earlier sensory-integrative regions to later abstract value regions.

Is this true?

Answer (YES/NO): NO